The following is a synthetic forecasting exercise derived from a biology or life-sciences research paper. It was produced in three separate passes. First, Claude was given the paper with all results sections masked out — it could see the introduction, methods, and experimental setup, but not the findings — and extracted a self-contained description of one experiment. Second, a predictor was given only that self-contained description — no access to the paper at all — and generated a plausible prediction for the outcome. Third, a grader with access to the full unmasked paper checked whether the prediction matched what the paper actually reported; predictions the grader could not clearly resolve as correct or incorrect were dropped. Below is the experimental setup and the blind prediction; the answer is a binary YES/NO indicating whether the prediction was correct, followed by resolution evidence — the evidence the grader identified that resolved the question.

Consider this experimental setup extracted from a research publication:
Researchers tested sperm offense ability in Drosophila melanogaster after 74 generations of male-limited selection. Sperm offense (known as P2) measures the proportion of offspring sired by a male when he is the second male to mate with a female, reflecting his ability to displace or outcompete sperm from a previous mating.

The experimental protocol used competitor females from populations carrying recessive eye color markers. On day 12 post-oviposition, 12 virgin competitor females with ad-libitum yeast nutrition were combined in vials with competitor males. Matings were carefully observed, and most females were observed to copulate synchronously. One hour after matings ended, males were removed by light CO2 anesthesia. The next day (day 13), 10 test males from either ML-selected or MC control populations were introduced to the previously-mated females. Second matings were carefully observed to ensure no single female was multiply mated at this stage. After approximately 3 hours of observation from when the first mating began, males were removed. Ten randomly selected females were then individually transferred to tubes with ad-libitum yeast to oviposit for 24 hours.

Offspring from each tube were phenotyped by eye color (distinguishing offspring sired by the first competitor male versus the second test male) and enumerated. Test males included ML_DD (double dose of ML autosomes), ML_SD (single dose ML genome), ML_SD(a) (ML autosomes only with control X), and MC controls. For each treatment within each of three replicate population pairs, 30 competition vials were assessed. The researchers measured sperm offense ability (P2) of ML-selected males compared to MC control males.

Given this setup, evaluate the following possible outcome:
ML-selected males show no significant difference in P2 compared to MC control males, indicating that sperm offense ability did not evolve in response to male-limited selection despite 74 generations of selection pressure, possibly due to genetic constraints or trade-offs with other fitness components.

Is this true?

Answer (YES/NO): YES